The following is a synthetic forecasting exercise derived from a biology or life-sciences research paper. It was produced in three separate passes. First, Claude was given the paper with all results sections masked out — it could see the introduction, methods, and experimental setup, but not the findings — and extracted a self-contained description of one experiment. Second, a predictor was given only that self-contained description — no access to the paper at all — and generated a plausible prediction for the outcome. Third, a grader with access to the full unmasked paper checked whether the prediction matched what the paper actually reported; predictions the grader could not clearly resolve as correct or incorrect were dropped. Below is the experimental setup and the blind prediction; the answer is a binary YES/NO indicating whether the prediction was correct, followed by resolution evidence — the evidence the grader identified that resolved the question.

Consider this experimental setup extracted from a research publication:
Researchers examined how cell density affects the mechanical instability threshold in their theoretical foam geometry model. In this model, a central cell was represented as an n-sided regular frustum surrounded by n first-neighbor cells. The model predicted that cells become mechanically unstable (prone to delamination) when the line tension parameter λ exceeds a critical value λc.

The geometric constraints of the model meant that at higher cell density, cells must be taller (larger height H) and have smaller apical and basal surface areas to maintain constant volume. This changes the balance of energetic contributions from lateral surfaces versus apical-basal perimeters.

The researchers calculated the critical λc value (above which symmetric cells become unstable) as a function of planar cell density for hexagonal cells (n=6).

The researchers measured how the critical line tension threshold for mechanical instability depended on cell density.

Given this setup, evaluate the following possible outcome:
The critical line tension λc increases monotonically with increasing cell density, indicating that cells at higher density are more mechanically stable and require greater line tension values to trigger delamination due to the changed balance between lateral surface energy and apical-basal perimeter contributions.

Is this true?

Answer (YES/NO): NO